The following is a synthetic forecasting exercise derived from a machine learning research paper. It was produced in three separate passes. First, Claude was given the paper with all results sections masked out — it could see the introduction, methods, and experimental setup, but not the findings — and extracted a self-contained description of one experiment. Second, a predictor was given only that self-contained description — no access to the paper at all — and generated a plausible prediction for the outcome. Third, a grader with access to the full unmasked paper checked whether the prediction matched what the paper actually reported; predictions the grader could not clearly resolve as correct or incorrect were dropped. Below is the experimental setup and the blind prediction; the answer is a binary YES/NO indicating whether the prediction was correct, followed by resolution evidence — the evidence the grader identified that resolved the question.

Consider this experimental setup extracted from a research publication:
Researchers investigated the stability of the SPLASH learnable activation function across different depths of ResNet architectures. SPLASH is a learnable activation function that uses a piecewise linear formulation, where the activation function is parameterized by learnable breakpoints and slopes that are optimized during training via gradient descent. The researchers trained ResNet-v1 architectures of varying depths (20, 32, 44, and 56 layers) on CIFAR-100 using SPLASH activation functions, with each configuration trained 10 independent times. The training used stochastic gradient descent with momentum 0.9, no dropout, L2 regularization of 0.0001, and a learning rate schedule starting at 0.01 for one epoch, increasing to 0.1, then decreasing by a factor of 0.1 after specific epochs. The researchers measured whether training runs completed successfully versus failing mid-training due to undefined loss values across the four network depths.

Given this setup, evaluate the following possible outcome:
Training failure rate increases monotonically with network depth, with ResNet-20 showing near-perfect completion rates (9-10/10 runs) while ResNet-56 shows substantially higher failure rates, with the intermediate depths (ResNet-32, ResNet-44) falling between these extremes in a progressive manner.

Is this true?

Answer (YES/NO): NO